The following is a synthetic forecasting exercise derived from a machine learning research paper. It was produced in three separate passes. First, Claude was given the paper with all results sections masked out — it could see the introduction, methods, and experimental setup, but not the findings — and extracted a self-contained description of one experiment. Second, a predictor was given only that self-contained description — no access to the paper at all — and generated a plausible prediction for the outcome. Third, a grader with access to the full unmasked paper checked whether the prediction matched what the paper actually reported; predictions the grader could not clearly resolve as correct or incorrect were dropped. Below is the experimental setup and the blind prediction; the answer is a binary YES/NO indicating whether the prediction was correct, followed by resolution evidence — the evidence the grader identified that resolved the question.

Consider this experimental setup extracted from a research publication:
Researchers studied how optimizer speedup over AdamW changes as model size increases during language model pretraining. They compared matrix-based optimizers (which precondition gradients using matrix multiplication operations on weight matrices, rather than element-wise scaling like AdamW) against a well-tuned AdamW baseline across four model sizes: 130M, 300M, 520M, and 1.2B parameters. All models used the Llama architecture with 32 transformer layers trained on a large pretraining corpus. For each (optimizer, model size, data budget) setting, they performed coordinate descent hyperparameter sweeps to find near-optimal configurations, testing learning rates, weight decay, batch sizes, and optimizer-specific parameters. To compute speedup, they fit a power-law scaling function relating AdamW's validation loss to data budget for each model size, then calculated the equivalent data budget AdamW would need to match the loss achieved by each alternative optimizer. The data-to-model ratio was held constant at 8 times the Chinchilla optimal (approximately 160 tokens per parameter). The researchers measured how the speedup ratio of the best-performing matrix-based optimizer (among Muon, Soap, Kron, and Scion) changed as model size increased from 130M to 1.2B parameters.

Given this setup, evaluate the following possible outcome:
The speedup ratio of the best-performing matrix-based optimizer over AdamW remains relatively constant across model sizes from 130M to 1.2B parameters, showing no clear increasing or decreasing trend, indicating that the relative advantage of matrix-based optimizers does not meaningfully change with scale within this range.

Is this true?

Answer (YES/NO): NO